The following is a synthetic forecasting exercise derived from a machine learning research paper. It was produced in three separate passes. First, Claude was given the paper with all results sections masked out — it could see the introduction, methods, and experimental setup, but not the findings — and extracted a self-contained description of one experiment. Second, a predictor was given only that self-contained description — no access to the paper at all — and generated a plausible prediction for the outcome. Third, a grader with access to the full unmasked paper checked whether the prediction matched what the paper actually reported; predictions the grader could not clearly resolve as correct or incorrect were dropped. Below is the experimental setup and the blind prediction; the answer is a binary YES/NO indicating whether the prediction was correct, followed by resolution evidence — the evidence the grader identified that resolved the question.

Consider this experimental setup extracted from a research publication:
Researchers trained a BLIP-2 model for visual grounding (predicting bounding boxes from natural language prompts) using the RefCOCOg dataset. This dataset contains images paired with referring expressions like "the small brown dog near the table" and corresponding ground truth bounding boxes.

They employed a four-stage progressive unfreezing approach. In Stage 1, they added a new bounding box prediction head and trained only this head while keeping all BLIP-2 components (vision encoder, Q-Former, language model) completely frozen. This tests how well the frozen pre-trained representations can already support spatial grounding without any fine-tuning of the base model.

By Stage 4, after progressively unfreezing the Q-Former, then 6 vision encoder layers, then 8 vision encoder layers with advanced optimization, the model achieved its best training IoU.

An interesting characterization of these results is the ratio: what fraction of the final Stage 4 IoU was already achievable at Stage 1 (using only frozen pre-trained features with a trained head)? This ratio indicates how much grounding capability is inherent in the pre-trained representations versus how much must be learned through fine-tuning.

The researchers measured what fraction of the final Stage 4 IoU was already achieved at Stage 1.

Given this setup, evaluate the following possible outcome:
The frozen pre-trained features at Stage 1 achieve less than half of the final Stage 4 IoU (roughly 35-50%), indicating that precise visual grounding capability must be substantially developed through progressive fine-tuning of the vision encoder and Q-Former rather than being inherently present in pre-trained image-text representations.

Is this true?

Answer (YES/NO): NO